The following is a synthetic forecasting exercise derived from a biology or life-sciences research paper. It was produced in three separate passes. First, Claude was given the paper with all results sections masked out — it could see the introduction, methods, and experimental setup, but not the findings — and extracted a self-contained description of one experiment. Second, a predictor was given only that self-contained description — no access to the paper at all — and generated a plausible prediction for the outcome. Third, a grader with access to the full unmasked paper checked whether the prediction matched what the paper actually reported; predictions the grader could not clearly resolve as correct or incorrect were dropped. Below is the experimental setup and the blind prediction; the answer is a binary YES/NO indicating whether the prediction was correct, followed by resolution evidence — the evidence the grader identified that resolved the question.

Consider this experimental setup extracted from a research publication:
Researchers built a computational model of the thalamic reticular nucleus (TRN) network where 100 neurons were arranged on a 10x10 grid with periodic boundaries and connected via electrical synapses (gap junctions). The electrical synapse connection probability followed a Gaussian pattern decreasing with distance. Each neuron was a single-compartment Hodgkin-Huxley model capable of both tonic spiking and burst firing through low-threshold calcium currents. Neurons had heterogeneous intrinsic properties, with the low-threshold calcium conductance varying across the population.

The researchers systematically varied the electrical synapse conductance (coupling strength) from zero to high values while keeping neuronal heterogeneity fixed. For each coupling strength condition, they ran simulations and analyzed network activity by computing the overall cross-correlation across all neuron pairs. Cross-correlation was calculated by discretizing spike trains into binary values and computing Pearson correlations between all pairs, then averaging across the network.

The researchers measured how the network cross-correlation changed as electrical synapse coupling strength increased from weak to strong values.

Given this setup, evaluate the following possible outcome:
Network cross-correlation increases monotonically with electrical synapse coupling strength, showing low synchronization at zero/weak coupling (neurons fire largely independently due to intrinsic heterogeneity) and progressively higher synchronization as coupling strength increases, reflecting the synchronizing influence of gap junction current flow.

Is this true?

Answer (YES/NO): YES